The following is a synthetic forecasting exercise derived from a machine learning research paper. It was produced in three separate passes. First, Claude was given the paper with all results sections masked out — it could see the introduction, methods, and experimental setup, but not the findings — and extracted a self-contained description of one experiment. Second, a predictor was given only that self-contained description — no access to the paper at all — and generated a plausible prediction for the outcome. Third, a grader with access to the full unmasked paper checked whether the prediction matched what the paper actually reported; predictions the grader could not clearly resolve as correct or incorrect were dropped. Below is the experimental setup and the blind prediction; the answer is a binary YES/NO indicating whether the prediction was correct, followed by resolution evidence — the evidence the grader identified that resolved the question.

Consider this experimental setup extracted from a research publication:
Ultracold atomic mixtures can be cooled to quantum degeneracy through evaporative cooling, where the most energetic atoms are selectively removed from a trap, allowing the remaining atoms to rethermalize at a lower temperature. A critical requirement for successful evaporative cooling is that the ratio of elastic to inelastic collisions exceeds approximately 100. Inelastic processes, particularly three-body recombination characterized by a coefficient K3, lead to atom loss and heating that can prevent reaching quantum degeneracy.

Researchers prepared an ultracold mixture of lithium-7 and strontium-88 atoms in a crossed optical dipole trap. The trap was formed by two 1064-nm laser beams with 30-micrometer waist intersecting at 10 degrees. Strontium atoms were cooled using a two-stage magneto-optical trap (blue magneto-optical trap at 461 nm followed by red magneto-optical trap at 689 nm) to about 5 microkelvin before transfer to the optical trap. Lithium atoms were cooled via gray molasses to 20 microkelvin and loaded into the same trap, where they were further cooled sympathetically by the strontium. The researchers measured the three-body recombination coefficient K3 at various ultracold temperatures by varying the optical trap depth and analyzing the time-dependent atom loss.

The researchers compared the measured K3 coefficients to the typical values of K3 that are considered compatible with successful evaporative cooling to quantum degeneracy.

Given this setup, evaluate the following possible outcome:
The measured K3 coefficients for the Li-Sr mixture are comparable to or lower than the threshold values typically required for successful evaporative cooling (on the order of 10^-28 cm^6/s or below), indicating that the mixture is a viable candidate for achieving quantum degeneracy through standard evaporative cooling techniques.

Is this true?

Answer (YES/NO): NO